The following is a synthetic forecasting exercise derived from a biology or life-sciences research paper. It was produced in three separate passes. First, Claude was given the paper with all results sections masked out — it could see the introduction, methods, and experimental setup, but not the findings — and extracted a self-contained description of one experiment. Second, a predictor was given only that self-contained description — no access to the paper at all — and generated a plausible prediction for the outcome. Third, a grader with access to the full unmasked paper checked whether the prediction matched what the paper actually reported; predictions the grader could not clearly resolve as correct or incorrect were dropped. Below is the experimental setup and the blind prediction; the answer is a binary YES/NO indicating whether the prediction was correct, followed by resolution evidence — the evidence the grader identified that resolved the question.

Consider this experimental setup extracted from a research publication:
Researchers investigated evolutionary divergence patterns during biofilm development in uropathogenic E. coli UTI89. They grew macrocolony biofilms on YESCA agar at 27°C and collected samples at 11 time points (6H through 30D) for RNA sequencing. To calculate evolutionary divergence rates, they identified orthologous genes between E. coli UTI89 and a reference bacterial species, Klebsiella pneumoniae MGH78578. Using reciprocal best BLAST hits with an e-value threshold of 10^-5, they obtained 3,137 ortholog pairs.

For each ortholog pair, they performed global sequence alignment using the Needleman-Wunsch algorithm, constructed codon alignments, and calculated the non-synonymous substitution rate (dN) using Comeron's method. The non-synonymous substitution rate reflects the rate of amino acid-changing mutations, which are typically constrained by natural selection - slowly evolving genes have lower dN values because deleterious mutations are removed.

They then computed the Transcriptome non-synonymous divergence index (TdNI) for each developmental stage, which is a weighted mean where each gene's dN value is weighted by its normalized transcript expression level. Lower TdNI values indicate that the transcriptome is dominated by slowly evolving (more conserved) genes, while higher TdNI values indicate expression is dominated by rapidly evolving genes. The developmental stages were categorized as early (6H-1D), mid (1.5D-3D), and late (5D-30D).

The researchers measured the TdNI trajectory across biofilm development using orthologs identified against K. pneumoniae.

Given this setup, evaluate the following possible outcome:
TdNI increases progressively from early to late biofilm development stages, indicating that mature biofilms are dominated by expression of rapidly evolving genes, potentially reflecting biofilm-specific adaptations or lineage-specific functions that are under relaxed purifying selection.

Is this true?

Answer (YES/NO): YES